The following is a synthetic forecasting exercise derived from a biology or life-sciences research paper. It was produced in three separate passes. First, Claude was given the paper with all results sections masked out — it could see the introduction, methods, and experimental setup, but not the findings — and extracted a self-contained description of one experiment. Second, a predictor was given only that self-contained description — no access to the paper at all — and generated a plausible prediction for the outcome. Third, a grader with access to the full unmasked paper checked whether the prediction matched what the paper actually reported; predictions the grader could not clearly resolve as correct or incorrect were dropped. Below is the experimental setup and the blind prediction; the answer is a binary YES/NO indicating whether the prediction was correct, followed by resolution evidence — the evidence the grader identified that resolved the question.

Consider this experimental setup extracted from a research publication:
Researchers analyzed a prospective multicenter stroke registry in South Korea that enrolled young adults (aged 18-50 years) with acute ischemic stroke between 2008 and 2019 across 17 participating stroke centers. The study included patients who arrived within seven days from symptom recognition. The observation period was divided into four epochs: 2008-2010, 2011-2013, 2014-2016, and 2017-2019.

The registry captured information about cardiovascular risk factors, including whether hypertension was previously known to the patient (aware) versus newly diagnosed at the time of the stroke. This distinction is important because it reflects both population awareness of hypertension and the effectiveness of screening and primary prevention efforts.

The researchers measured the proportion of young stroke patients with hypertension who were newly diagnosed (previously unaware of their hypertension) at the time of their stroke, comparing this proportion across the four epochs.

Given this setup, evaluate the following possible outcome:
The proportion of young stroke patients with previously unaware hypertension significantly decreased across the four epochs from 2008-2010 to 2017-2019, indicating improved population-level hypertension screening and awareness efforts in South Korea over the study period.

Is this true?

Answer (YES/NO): NO